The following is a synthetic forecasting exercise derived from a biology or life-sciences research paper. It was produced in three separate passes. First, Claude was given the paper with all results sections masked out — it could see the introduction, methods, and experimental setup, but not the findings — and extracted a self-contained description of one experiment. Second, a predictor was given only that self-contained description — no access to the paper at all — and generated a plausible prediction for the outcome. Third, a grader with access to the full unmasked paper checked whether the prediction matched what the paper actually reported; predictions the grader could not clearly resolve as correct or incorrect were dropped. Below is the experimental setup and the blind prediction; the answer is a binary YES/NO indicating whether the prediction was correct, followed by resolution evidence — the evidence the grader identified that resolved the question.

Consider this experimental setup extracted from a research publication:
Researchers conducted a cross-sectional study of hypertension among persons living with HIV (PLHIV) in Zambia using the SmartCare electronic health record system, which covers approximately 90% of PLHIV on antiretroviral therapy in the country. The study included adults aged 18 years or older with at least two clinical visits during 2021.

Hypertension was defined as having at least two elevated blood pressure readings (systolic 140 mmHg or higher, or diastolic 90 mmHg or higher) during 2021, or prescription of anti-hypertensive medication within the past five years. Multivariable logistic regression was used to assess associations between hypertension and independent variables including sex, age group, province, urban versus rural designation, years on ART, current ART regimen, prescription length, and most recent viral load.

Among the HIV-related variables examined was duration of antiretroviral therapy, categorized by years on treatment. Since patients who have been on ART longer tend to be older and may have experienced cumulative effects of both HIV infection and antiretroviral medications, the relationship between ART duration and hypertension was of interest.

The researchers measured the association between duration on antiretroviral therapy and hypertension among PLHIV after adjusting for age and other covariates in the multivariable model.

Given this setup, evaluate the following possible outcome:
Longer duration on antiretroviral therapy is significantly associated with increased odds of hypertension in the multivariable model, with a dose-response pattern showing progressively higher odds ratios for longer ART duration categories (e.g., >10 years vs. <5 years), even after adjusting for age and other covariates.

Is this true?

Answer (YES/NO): NO